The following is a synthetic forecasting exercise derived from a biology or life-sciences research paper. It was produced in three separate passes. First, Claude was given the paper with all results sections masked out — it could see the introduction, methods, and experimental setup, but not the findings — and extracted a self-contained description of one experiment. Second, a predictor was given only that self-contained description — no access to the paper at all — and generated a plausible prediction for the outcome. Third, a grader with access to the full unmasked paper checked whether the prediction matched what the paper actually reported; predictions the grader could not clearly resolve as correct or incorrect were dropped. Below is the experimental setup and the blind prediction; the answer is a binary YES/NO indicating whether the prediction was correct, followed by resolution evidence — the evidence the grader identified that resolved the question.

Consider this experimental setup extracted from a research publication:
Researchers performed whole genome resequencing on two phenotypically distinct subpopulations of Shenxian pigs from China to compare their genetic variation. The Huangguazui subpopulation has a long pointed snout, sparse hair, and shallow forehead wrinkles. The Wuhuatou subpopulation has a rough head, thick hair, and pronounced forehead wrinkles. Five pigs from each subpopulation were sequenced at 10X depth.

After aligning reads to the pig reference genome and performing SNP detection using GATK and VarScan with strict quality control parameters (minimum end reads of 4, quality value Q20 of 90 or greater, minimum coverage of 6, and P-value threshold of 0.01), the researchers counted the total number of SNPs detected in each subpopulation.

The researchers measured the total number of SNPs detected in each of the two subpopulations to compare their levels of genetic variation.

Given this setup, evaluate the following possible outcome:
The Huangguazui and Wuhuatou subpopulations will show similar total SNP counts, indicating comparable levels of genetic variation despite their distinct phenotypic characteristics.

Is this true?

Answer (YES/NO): YES